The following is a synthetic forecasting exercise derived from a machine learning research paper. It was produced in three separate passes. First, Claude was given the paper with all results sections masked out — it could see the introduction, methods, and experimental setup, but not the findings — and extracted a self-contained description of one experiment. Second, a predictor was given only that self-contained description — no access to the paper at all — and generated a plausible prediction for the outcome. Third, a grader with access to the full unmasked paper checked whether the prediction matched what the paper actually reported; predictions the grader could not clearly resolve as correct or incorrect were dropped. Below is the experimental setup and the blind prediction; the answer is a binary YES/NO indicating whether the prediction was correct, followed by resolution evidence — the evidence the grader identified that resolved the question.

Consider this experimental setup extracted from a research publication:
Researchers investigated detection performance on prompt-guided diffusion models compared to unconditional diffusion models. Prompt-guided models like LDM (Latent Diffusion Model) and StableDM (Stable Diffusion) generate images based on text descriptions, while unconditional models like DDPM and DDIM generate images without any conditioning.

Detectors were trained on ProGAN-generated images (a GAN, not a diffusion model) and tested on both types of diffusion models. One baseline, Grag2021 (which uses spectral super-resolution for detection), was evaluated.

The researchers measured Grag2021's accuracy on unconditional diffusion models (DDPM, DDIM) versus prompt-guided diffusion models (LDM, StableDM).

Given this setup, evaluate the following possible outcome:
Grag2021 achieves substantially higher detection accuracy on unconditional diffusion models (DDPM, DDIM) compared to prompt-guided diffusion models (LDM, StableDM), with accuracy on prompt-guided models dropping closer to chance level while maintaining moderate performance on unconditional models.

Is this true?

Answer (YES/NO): NO